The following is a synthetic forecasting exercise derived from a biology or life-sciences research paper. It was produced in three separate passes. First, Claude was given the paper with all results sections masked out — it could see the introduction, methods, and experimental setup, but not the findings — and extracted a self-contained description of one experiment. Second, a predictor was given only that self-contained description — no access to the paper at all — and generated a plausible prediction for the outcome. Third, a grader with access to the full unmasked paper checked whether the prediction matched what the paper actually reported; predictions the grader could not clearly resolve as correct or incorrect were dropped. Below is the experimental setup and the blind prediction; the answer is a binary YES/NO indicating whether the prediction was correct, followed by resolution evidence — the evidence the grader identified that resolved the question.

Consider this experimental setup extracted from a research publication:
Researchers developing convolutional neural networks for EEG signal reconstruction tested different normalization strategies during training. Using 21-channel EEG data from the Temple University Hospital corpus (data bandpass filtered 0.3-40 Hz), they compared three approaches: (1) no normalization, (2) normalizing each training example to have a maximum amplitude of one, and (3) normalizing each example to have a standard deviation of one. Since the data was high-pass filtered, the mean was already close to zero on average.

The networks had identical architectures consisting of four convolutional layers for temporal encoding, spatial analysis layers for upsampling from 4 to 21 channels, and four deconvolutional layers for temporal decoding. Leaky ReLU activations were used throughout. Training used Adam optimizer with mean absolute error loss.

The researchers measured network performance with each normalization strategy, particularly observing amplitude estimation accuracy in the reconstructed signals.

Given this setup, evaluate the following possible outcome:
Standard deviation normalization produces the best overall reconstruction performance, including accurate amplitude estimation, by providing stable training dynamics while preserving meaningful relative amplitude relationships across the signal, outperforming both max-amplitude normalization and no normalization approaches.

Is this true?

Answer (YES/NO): NO